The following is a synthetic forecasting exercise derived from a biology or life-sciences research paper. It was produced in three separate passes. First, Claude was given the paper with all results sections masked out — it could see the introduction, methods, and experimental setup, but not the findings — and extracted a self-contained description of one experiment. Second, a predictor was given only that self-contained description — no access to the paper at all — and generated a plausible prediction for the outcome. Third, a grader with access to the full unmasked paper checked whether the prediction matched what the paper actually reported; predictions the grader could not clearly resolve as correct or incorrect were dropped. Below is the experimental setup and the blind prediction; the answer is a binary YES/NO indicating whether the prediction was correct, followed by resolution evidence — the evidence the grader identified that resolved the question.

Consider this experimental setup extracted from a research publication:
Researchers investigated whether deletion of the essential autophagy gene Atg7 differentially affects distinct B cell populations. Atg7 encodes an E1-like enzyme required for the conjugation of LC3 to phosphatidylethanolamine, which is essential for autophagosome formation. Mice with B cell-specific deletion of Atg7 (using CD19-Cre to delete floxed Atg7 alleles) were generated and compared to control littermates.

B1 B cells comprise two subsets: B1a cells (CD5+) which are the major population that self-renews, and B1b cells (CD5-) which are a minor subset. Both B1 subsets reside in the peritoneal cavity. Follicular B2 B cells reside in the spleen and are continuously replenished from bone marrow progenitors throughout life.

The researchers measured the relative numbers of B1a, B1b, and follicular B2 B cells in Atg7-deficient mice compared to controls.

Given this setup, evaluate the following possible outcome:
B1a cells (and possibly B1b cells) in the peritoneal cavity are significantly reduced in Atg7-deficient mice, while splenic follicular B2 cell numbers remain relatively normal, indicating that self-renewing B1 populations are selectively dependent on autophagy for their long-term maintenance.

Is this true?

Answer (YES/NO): YES